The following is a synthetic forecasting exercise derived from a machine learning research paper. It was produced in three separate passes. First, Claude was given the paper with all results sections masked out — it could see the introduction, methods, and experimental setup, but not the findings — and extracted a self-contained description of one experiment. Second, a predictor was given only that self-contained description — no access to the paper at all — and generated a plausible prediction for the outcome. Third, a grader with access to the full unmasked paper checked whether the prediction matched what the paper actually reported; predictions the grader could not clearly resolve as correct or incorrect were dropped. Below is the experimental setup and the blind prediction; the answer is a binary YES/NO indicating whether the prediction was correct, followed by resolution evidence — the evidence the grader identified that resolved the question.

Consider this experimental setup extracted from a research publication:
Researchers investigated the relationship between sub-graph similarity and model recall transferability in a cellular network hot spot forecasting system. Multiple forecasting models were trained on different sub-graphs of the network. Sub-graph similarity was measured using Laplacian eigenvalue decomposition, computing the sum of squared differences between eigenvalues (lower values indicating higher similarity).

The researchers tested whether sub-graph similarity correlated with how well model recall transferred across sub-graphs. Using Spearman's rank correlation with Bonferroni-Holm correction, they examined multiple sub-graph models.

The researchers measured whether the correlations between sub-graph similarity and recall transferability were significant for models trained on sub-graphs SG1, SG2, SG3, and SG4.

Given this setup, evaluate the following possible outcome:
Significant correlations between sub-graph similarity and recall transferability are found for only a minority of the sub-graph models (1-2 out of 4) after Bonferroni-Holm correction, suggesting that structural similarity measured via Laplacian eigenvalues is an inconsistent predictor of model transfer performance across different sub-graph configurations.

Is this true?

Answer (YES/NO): NO